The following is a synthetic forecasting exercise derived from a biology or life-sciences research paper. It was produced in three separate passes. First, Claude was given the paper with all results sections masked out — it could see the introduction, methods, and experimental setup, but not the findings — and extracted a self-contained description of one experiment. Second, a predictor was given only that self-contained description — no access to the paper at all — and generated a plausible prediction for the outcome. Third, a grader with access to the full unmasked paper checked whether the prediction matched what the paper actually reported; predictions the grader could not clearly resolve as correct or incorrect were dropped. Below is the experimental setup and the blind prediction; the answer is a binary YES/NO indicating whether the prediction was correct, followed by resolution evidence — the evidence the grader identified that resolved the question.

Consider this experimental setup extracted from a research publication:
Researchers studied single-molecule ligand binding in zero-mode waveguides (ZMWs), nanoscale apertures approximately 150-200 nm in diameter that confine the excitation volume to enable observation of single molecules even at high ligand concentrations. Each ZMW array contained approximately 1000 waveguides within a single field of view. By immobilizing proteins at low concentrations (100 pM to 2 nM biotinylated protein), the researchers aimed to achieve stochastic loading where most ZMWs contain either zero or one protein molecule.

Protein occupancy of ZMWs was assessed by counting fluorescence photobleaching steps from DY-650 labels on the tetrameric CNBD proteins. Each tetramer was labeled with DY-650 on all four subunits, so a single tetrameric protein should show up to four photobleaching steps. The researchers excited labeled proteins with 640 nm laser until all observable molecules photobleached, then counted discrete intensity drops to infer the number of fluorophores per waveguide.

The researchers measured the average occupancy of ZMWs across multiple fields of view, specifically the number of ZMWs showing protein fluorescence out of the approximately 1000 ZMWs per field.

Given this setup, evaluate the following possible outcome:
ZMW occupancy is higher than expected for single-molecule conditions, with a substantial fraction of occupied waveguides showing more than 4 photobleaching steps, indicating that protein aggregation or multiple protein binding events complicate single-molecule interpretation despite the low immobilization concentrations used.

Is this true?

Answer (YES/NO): NO